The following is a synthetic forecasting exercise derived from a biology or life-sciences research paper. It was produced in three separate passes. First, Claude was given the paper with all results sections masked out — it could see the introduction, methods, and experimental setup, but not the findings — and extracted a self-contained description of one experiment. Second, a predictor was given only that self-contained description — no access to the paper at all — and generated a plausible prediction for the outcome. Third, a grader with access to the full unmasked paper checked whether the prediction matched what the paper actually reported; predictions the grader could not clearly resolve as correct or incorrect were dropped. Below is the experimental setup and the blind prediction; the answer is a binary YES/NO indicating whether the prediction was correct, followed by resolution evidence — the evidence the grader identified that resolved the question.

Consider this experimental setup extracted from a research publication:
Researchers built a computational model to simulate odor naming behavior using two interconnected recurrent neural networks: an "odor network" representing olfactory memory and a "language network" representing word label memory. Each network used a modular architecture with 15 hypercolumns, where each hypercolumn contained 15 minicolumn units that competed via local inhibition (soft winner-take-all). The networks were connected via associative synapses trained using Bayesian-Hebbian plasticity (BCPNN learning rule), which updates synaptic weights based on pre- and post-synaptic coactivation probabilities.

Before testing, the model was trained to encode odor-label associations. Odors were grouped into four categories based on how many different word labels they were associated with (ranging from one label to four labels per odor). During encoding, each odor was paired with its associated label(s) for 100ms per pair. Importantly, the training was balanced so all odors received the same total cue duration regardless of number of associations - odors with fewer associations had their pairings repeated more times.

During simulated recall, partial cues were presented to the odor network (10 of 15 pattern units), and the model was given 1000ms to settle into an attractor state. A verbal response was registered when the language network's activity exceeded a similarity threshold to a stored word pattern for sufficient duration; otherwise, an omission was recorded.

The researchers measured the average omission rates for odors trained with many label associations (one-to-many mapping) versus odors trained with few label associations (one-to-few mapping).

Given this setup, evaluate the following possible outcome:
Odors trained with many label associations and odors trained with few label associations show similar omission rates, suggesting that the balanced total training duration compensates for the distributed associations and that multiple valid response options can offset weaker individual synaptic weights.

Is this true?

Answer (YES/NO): NO